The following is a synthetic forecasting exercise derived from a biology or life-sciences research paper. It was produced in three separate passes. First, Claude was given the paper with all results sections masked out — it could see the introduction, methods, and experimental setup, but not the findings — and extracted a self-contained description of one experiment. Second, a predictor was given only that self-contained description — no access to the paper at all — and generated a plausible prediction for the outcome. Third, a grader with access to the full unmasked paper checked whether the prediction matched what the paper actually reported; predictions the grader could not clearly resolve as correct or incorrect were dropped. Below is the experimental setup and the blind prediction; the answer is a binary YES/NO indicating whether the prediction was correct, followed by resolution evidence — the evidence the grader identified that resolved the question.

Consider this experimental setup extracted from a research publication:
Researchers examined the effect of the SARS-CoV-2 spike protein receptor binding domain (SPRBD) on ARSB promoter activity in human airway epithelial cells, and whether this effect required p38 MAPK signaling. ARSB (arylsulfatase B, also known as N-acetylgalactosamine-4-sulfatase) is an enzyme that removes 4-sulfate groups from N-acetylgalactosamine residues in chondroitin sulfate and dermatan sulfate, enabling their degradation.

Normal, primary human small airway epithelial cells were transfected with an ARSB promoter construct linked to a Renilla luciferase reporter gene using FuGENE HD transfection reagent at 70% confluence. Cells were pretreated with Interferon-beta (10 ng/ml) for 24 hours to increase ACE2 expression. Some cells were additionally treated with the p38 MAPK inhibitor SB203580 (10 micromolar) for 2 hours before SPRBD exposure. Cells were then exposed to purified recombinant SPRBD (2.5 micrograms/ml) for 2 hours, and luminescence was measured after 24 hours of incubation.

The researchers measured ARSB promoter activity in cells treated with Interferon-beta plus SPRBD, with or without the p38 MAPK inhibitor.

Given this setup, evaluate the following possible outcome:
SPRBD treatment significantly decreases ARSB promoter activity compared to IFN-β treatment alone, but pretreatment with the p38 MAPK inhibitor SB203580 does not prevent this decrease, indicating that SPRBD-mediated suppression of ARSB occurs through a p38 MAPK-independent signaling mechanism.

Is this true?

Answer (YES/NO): NO